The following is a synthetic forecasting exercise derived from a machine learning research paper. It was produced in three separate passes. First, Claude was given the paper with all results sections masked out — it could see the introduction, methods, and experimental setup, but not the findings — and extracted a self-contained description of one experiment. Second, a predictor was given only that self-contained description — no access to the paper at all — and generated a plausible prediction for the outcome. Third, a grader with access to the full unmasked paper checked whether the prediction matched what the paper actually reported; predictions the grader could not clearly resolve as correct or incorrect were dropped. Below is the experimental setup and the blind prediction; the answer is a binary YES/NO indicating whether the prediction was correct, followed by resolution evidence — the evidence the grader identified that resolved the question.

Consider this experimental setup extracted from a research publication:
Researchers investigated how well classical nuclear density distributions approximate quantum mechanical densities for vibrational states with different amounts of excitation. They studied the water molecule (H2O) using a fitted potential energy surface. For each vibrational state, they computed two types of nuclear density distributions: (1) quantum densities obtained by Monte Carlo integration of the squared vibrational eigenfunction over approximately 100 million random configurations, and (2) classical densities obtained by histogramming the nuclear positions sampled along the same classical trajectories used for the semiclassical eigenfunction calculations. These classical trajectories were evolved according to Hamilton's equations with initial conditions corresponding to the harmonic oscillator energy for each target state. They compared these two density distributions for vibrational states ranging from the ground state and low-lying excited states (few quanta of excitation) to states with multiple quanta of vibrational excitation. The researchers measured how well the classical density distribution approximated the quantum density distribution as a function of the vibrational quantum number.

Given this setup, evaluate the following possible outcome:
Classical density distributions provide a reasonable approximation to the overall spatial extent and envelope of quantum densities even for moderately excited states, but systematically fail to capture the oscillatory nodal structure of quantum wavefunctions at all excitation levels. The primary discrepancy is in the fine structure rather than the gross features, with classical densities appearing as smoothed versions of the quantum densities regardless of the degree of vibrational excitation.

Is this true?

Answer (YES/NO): NO